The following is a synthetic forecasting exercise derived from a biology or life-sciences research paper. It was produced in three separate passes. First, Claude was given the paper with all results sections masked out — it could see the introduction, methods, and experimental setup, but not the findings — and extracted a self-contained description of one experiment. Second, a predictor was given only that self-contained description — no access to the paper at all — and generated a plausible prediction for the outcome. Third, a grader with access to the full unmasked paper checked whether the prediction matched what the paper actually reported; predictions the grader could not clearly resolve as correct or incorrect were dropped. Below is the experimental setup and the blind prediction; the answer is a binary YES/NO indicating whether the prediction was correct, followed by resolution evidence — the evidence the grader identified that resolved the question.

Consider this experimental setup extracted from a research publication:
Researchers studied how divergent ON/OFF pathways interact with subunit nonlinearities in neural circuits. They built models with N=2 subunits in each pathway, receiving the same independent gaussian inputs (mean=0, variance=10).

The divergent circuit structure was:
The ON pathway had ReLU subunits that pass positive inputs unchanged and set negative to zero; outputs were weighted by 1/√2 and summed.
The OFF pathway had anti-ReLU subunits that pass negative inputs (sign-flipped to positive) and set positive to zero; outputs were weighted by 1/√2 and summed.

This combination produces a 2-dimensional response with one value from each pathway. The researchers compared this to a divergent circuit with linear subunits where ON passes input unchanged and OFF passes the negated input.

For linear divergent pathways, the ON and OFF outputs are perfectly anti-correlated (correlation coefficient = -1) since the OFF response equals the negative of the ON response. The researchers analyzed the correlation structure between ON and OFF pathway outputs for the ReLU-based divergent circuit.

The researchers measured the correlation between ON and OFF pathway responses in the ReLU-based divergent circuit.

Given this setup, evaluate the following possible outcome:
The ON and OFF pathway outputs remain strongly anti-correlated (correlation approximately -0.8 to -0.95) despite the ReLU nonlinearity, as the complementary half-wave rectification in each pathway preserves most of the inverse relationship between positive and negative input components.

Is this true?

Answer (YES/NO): NO